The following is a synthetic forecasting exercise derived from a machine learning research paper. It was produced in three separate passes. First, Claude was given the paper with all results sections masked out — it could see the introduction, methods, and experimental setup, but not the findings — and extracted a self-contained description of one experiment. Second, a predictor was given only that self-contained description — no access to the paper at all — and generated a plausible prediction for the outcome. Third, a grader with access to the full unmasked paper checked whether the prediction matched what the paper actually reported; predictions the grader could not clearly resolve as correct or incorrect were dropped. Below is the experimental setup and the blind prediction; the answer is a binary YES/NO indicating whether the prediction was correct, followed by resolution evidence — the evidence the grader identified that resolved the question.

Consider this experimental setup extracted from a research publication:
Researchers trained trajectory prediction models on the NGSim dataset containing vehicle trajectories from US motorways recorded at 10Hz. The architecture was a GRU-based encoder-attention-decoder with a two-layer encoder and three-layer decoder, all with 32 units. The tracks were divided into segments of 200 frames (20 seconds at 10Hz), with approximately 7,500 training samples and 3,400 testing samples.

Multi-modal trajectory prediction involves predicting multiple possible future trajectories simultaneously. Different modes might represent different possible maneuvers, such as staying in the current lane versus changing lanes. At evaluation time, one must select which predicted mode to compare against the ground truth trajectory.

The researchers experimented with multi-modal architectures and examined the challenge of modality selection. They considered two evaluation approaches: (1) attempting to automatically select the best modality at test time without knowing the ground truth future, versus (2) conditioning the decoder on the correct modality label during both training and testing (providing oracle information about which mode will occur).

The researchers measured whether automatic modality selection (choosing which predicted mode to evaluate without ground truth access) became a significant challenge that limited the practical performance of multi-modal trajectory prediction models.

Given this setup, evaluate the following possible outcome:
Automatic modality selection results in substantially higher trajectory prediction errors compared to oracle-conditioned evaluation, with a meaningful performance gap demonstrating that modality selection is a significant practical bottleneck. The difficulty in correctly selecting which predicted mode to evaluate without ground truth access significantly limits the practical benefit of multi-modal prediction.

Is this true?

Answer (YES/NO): YES